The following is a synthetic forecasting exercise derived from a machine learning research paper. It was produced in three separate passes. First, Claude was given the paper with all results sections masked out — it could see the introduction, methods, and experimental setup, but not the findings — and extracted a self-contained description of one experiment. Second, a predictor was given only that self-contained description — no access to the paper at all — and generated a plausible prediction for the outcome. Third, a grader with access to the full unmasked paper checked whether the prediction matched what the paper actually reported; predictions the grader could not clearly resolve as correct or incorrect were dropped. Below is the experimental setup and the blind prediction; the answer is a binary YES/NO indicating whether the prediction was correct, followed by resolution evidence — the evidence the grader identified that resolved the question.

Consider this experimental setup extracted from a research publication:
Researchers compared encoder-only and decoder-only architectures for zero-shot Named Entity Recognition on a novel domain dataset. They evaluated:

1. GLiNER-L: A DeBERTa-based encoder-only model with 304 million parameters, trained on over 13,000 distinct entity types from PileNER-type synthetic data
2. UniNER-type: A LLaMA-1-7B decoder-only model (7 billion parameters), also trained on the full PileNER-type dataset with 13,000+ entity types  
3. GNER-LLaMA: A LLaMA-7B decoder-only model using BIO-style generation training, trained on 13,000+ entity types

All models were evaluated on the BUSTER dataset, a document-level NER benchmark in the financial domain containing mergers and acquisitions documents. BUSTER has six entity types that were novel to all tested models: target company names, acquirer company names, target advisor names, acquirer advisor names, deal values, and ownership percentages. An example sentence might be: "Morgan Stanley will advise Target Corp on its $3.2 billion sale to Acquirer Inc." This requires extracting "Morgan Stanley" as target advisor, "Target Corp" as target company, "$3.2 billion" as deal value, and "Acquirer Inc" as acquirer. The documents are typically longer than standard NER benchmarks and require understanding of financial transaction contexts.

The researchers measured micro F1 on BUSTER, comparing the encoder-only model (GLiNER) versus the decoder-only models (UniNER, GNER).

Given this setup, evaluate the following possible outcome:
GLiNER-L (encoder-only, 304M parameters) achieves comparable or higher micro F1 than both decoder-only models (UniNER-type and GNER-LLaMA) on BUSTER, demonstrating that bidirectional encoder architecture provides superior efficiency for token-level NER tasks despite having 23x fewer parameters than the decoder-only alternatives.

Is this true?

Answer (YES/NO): NO